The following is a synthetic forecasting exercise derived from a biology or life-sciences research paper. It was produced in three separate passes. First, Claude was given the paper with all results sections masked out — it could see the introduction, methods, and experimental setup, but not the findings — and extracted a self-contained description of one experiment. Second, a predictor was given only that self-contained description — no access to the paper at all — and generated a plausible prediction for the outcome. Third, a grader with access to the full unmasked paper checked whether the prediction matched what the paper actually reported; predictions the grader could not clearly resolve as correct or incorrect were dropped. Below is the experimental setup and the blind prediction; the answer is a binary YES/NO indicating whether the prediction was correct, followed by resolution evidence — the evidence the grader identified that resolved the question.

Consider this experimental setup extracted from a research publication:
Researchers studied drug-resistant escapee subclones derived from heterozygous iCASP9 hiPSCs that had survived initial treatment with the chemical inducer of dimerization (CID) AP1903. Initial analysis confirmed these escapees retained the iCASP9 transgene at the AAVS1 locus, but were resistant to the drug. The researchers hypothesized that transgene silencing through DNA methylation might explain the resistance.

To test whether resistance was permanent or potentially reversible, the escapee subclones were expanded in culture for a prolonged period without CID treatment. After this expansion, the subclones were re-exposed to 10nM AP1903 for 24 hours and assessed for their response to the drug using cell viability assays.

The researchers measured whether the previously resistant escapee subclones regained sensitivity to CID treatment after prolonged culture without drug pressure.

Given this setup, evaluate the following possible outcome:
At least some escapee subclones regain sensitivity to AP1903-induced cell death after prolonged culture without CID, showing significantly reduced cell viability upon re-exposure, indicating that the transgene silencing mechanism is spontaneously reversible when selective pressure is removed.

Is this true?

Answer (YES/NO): YES